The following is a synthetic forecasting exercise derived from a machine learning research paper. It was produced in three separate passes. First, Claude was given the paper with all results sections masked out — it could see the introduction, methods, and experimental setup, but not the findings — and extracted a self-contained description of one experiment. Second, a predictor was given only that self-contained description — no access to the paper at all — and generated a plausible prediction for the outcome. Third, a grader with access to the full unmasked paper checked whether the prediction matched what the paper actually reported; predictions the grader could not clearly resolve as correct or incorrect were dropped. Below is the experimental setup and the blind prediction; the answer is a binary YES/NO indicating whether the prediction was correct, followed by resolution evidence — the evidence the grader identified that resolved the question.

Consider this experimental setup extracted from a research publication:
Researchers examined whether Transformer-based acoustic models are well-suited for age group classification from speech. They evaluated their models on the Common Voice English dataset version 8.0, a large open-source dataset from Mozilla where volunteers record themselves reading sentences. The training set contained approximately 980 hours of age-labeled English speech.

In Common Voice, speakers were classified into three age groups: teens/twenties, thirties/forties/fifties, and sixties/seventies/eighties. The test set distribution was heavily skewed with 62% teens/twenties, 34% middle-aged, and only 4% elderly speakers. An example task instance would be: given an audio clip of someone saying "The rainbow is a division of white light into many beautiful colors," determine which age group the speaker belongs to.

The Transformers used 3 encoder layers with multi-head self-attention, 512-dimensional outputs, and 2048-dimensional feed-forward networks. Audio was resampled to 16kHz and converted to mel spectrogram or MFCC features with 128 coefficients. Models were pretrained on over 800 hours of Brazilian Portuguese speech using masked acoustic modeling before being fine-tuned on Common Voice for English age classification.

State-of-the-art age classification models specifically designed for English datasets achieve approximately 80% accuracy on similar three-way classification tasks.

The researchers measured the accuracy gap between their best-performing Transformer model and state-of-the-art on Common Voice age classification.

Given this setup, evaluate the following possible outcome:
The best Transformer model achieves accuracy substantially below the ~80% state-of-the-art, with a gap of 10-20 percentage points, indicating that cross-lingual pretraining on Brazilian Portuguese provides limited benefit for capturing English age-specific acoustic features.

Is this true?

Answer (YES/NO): NO